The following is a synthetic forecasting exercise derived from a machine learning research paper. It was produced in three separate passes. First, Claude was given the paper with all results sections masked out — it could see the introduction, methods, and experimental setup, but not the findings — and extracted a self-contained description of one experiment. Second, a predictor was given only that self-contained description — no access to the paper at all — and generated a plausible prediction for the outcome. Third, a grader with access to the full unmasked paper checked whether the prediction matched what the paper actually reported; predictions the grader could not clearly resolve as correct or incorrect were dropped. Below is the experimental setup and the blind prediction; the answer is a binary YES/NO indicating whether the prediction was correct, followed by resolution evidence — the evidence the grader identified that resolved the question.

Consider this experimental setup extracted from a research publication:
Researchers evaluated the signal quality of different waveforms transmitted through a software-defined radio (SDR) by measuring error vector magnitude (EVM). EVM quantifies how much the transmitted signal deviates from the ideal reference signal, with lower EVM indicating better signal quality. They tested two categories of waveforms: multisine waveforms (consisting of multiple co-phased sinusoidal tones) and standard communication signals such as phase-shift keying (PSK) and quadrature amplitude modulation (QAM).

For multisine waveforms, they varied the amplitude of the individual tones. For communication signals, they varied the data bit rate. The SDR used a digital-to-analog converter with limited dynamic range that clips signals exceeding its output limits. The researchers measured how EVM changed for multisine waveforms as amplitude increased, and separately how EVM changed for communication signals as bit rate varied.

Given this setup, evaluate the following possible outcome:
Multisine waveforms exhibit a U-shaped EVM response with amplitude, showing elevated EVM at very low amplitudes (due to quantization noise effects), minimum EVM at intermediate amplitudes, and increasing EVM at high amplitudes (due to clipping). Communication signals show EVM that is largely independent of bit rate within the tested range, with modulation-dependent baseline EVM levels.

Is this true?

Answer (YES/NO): NO